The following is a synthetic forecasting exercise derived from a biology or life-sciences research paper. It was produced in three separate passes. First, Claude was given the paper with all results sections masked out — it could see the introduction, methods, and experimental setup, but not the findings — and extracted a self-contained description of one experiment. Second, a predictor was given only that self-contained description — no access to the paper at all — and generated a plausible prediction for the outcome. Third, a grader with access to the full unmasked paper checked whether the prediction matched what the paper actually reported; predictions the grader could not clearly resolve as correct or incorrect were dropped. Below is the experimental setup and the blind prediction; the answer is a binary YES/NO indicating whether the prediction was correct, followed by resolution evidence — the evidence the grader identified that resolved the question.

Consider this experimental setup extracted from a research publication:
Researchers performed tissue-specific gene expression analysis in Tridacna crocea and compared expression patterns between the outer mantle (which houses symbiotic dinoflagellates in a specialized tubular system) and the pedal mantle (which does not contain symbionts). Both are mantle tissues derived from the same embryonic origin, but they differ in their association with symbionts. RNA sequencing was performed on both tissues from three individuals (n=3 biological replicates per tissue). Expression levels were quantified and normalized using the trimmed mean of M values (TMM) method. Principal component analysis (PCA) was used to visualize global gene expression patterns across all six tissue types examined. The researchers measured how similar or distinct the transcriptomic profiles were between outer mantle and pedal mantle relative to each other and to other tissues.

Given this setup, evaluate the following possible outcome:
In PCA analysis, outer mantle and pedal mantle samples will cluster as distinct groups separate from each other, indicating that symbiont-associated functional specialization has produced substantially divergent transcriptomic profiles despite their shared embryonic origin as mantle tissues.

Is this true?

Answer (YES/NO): NO